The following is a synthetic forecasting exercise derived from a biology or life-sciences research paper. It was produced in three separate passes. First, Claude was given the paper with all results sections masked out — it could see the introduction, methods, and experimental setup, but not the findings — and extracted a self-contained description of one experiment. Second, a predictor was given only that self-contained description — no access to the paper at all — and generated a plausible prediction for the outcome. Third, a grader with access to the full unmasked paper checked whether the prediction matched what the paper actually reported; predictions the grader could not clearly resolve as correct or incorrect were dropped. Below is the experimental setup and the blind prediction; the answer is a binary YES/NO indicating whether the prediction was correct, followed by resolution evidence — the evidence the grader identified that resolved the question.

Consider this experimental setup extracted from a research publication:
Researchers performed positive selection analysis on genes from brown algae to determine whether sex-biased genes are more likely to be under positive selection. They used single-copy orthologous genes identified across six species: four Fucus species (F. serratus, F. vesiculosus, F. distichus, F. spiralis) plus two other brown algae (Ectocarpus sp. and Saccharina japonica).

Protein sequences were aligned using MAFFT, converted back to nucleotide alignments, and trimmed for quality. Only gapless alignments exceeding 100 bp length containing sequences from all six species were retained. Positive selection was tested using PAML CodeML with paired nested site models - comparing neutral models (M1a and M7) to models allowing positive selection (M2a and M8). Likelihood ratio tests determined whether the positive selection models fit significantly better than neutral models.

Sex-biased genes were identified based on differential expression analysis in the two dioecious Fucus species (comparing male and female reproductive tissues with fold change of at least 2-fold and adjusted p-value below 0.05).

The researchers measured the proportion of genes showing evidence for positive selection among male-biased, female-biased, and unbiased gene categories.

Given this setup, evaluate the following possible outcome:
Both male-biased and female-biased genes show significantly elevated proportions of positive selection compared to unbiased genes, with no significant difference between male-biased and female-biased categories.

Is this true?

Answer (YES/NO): NO